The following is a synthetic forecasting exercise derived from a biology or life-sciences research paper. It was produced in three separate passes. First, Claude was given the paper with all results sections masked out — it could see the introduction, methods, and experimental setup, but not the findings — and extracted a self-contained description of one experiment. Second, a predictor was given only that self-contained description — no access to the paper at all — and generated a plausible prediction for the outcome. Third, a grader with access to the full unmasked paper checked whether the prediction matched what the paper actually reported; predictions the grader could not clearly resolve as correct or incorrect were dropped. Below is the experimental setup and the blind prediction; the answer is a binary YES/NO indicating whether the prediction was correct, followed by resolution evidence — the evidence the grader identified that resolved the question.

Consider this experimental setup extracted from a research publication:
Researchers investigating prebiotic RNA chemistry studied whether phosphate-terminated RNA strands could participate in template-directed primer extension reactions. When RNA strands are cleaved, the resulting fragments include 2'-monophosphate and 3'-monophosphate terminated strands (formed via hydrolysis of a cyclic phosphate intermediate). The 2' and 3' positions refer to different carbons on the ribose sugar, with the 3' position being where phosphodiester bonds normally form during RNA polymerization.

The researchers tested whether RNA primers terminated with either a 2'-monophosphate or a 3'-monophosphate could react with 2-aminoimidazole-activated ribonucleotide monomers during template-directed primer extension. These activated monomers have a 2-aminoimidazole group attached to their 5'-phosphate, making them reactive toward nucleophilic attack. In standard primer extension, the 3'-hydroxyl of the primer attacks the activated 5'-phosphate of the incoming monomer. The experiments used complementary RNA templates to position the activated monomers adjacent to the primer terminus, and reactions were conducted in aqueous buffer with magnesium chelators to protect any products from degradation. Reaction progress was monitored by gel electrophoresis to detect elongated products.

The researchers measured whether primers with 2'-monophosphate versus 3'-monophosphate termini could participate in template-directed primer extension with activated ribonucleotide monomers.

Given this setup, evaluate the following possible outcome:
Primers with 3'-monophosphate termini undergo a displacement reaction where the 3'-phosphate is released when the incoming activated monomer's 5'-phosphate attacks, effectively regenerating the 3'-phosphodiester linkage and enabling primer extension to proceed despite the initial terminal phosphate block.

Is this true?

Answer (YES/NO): NO